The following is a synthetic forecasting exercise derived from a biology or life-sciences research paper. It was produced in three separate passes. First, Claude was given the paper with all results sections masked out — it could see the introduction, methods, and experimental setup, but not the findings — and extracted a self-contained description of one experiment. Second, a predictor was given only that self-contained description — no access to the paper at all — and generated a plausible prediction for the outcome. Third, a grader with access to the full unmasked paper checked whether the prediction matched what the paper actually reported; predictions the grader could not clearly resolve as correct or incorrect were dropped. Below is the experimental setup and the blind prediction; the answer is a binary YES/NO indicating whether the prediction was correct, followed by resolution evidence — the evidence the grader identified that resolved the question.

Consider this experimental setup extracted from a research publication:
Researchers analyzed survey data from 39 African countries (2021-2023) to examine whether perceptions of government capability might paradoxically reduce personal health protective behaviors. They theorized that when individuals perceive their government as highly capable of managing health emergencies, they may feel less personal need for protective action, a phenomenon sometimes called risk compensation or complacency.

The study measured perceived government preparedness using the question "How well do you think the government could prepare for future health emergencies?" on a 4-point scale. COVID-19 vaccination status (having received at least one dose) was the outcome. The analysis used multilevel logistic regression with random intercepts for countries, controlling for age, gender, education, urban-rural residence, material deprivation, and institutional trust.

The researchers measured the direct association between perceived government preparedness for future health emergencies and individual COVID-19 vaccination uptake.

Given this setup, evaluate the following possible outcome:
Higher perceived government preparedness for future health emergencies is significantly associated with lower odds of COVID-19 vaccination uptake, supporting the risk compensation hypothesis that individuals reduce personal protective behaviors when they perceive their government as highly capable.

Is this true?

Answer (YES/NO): YES